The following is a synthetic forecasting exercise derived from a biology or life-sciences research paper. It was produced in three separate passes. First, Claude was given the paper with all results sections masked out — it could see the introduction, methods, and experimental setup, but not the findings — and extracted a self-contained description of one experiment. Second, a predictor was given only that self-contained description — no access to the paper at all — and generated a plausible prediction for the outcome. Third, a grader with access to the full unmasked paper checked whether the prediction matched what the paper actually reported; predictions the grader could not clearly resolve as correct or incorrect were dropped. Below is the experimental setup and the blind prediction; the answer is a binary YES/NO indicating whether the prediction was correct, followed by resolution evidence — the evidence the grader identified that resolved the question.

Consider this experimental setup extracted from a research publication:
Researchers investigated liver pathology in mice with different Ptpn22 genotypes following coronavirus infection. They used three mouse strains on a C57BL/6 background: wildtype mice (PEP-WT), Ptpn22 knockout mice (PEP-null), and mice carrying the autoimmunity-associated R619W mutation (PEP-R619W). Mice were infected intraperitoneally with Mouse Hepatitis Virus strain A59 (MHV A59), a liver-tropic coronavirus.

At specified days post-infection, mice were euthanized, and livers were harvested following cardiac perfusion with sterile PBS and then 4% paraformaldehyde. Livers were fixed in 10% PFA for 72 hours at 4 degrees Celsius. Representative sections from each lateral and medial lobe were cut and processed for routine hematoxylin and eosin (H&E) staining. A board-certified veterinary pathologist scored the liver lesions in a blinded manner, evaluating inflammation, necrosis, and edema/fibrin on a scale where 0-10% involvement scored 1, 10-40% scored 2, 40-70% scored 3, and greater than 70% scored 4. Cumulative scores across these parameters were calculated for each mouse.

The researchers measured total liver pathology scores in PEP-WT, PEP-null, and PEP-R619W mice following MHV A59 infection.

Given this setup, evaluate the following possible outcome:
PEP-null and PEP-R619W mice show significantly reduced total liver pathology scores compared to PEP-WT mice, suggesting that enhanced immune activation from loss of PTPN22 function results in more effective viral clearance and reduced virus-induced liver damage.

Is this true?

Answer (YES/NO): YES